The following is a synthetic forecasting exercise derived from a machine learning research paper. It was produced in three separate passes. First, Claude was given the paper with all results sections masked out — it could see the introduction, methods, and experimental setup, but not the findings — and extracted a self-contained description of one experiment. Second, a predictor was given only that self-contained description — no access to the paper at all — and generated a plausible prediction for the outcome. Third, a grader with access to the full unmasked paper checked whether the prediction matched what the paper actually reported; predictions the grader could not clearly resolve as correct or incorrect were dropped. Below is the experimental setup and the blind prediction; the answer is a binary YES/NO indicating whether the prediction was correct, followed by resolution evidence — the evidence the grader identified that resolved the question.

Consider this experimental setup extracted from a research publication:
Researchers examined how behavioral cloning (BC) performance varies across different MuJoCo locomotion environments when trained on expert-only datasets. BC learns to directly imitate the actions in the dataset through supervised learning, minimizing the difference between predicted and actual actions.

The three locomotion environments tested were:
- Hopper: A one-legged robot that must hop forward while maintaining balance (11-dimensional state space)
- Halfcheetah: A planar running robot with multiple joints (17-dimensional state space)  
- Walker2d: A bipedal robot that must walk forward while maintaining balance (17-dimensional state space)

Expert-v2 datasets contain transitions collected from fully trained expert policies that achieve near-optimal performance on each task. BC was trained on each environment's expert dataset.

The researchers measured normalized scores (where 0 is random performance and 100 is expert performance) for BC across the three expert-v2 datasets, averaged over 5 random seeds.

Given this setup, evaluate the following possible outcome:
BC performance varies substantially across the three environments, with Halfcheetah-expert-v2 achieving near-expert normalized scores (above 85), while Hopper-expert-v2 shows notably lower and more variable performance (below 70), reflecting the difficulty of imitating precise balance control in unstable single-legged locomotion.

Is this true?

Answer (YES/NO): NO